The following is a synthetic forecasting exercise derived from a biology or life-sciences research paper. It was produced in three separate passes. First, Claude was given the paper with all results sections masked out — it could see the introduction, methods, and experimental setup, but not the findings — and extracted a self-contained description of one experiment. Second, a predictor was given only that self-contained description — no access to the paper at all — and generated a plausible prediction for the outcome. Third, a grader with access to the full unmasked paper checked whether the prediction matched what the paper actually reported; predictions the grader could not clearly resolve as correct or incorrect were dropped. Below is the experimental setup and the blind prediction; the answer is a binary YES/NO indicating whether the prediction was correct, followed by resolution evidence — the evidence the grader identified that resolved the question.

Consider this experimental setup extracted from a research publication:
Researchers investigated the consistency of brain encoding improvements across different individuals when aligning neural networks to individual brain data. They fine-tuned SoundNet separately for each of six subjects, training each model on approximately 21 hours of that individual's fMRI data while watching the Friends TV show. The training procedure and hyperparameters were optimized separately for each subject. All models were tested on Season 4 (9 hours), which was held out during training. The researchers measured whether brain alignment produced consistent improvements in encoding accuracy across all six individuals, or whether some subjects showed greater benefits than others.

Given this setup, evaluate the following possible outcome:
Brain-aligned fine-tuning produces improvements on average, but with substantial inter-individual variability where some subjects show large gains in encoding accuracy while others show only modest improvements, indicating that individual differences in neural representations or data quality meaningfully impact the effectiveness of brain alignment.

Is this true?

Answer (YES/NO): YES